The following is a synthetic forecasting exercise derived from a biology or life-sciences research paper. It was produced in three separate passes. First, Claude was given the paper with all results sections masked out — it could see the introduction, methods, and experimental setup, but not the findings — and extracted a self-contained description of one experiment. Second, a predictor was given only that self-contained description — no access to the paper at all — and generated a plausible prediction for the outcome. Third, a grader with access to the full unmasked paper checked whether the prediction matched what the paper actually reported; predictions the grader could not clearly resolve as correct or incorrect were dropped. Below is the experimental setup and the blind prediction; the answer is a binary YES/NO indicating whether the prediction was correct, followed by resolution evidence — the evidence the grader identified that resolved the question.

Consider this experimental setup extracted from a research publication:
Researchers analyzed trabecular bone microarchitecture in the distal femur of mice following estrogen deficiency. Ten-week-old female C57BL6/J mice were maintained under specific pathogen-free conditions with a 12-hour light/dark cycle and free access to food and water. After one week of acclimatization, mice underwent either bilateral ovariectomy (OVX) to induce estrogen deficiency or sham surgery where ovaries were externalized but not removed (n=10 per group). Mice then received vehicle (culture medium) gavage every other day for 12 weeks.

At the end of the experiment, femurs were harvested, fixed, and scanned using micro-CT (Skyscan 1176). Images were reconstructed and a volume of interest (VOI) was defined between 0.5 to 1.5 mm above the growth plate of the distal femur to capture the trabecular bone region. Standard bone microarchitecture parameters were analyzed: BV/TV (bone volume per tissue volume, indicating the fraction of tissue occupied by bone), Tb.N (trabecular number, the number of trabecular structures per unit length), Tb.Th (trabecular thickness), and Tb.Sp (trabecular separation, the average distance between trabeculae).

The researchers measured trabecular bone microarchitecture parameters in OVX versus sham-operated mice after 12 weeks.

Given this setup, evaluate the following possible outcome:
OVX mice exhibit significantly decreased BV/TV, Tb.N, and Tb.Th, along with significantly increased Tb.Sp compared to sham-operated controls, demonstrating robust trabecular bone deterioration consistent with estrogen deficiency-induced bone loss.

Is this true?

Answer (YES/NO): NO